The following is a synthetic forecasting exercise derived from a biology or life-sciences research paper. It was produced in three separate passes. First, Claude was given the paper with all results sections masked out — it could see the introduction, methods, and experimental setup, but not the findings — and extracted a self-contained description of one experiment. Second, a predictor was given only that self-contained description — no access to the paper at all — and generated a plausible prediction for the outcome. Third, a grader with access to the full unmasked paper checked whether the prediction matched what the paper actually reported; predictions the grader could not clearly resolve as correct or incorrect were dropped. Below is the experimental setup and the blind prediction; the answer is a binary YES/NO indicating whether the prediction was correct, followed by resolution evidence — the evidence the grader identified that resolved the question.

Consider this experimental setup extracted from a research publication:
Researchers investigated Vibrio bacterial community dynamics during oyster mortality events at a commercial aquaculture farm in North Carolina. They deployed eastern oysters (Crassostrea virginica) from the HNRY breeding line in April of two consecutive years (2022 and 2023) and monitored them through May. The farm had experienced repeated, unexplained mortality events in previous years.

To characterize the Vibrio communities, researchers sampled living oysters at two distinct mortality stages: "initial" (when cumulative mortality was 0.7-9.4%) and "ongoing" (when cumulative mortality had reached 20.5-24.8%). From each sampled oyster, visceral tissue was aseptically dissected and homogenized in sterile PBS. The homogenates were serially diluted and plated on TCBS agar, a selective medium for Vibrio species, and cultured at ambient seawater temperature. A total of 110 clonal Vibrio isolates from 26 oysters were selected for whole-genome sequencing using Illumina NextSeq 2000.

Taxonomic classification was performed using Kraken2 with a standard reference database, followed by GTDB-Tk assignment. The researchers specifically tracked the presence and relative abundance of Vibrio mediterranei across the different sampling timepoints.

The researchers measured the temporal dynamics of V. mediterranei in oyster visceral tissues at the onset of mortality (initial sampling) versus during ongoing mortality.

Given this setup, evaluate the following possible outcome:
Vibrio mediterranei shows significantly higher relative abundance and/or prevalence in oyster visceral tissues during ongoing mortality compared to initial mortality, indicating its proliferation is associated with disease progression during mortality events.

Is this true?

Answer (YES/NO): NO